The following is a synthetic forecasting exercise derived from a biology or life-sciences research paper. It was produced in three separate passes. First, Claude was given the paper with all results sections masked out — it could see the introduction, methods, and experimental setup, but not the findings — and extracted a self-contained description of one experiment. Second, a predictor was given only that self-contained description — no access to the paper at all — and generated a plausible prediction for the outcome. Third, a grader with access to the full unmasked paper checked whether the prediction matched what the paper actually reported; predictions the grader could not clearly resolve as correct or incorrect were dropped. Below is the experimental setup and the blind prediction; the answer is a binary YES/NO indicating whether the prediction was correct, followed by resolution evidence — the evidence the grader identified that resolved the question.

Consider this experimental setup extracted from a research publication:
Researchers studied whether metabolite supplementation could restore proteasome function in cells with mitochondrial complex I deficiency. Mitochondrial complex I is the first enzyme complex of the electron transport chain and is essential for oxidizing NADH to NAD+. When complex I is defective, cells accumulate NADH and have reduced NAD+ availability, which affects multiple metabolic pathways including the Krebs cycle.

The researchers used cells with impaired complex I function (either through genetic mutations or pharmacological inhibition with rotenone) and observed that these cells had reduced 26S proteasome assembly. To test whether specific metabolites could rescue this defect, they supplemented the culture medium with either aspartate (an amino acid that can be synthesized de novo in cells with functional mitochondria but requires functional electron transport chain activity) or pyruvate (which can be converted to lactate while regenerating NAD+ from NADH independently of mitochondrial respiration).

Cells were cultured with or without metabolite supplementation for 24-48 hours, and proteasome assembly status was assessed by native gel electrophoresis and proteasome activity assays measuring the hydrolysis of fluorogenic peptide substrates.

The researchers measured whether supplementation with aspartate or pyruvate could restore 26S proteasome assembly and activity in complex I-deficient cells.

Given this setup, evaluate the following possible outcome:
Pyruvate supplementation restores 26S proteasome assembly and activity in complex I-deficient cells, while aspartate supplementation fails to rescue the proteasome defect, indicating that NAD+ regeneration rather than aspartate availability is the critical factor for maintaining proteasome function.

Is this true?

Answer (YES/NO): NO